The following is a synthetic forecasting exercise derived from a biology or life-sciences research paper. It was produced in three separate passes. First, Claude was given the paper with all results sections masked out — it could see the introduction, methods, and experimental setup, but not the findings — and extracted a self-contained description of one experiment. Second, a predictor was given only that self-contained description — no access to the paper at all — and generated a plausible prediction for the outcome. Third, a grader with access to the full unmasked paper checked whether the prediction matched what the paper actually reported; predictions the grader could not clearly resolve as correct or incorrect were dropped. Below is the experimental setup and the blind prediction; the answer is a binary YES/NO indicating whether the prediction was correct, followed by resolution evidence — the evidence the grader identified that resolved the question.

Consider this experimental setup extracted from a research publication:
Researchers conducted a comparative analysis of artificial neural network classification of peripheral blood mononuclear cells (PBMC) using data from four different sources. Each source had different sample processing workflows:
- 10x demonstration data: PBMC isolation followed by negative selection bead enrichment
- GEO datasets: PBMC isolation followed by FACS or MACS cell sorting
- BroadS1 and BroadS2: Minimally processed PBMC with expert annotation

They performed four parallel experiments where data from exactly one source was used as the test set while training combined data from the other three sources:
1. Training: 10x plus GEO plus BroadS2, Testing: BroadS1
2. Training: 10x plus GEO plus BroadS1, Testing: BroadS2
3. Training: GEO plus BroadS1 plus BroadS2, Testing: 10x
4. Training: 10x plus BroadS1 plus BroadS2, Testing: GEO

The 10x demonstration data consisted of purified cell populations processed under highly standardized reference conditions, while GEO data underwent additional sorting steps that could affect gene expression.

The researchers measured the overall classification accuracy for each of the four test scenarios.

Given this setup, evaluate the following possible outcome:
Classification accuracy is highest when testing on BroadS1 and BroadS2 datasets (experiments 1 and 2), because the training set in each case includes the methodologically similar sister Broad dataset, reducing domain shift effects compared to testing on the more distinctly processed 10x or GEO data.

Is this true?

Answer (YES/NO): YES